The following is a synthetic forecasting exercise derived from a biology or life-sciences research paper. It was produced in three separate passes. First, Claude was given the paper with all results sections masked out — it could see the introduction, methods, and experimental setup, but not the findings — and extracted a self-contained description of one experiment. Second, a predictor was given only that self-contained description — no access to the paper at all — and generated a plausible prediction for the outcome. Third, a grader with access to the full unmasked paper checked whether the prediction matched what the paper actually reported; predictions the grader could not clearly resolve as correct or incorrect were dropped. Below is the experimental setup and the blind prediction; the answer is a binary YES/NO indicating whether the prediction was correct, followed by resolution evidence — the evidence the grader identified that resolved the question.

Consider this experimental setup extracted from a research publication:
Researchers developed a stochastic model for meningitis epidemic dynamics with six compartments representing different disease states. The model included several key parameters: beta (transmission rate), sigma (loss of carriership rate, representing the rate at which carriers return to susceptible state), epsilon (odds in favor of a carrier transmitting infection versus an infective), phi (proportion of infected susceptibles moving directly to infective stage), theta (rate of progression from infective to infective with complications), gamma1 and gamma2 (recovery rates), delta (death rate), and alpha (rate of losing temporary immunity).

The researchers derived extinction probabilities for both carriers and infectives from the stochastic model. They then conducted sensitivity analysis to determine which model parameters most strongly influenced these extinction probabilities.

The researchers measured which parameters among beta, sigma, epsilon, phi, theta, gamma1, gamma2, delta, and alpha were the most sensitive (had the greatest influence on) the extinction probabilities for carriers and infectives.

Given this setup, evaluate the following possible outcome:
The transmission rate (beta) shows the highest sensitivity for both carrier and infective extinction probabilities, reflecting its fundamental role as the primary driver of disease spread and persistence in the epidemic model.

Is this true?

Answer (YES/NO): NO